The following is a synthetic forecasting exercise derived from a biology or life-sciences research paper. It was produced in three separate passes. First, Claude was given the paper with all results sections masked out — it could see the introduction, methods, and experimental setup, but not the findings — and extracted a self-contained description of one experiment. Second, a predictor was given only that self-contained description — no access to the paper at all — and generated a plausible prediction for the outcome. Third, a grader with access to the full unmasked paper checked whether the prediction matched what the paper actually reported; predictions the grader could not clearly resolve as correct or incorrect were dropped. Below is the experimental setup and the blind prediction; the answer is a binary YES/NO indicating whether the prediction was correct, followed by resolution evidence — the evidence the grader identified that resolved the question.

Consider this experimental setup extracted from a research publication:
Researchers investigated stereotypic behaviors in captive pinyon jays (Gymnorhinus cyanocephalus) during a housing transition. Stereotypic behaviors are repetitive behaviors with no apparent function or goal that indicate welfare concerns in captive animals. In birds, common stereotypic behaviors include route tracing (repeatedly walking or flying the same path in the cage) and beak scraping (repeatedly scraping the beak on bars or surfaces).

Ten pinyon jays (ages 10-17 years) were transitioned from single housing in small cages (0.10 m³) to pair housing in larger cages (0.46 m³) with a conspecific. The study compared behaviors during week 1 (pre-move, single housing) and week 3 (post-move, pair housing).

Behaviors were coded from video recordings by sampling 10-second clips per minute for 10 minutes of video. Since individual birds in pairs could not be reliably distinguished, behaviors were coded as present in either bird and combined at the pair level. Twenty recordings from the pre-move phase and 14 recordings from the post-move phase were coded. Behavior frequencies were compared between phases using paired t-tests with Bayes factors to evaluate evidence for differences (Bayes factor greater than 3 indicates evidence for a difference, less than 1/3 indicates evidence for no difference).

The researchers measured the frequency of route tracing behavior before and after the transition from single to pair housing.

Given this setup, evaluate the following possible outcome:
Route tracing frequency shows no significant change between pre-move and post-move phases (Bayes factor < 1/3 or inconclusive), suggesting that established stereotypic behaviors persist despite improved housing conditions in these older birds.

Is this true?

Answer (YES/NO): NO